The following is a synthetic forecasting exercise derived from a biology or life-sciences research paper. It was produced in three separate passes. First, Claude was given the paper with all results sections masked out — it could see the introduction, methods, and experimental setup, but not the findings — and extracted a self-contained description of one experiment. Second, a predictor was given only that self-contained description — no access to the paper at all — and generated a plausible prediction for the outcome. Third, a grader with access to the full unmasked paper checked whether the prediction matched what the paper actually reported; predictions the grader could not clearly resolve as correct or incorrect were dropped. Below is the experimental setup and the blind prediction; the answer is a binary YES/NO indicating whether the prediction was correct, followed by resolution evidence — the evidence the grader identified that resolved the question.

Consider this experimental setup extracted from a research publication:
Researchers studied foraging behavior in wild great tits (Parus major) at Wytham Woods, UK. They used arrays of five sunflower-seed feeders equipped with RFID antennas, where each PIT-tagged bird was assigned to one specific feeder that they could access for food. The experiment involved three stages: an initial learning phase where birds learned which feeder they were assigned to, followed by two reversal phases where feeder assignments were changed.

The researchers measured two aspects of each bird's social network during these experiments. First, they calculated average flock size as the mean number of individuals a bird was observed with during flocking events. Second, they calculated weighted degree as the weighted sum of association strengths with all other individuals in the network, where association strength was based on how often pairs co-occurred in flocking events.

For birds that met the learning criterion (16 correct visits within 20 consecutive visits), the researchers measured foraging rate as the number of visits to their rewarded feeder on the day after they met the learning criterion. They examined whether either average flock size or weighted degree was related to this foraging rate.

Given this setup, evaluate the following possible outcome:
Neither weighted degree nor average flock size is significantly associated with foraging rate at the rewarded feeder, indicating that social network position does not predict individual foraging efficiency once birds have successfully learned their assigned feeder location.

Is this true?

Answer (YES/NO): NO